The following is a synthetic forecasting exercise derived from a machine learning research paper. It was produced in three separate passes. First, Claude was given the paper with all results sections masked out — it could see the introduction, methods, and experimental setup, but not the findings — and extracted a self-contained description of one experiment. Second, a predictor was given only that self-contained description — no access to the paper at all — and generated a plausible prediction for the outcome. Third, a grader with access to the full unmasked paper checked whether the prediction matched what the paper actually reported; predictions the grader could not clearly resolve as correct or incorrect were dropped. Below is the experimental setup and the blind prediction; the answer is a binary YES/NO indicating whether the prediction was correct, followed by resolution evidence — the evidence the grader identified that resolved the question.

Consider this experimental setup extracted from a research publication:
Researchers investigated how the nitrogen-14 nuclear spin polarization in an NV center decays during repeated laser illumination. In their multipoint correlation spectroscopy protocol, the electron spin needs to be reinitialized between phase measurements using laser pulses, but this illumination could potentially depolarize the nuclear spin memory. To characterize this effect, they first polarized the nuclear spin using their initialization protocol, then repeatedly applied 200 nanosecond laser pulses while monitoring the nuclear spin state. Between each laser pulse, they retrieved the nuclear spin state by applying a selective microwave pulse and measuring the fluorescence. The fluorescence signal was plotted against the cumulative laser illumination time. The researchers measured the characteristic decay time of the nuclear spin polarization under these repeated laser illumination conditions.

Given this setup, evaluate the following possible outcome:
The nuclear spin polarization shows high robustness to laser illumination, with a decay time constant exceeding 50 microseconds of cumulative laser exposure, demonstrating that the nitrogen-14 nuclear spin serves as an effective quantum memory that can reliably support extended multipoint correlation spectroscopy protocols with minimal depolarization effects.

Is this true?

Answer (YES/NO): YES